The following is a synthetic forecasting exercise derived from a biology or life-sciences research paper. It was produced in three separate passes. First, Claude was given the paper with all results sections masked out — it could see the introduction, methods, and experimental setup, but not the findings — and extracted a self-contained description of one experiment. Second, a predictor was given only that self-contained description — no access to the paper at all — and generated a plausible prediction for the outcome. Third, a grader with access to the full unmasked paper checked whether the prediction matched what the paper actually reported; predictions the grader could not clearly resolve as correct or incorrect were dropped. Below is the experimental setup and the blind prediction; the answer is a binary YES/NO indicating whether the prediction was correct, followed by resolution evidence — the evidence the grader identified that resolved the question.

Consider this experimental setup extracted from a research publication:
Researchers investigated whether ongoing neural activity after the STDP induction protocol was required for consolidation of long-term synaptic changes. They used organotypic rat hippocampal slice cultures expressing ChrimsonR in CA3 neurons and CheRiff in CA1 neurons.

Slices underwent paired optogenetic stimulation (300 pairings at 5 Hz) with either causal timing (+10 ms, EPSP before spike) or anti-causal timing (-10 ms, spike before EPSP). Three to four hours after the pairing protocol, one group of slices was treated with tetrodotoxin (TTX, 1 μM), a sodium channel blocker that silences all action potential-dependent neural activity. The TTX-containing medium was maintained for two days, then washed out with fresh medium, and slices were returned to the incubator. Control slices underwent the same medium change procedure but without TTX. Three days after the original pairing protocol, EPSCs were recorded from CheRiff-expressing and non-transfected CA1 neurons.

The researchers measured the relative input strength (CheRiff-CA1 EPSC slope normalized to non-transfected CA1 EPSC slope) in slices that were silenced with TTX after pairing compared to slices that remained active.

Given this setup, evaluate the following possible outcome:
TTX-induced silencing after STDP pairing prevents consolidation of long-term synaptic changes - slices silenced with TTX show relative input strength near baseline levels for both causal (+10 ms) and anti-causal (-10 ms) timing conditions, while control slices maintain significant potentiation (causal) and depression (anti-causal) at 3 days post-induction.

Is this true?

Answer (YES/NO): NO